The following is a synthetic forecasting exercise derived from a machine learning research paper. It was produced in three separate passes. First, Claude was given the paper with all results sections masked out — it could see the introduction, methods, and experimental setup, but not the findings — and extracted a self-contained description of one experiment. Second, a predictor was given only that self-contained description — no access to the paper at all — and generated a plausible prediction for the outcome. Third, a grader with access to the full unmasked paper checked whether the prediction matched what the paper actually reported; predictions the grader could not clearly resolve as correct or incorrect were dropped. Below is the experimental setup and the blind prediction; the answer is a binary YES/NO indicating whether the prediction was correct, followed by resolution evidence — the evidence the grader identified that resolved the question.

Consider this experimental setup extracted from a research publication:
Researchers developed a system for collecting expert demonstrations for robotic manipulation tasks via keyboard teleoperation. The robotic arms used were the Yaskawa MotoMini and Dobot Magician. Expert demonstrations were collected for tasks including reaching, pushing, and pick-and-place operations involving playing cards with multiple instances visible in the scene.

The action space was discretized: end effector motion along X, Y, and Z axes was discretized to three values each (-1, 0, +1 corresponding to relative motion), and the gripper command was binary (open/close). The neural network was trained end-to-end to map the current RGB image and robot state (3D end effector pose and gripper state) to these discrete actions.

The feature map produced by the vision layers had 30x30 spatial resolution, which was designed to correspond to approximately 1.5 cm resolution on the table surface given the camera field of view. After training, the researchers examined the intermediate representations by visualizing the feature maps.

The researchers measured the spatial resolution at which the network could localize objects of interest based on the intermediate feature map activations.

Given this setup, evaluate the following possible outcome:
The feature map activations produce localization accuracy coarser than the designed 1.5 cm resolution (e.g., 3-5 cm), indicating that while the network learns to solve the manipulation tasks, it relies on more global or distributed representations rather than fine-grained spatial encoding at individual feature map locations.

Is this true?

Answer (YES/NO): NO